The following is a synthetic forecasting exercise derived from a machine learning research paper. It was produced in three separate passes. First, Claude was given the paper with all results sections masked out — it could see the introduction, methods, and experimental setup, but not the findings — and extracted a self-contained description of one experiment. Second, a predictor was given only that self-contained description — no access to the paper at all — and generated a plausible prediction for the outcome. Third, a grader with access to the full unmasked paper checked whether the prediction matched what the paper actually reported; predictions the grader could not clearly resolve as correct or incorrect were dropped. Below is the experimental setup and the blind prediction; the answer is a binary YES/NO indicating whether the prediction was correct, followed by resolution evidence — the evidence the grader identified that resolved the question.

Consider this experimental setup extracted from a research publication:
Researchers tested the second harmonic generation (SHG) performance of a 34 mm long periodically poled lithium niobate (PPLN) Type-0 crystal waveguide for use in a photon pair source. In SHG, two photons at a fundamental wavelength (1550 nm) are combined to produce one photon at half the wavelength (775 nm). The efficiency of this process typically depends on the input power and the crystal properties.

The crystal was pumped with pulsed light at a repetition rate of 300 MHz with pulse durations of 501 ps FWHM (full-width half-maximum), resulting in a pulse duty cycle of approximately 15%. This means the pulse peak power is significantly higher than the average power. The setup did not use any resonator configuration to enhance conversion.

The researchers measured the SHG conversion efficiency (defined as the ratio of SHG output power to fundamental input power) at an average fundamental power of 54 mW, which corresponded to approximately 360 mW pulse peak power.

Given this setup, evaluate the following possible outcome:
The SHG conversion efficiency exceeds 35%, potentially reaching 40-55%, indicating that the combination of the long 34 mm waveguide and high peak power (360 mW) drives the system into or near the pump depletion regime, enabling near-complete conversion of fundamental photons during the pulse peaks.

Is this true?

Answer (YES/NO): NO